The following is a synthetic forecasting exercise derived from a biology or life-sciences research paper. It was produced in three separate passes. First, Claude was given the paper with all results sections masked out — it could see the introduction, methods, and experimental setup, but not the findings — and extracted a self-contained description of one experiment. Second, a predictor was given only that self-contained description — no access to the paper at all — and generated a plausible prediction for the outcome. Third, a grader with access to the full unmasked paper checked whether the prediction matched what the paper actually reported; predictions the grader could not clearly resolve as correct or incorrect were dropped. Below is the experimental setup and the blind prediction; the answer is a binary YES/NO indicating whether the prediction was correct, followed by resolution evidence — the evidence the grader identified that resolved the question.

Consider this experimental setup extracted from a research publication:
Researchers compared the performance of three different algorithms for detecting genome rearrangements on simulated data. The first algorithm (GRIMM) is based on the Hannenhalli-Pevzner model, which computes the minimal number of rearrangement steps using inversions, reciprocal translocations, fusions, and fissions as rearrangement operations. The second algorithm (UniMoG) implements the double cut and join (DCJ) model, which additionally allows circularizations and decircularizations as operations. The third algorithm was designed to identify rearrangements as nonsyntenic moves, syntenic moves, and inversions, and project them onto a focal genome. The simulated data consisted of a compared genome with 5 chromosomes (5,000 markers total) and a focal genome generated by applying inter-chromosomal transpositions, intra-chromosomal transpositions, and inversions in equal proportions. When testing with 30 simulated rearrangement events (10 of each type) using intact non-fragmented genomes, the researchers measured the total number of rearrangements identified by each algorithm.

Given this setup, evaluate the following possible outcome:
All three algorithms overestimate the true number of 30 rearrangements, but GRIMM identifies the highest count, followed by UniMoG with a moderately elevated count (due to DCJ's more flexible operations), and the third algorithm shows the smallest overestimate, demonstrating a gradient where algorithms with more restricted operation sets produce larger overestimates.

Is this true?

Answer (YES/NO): NO